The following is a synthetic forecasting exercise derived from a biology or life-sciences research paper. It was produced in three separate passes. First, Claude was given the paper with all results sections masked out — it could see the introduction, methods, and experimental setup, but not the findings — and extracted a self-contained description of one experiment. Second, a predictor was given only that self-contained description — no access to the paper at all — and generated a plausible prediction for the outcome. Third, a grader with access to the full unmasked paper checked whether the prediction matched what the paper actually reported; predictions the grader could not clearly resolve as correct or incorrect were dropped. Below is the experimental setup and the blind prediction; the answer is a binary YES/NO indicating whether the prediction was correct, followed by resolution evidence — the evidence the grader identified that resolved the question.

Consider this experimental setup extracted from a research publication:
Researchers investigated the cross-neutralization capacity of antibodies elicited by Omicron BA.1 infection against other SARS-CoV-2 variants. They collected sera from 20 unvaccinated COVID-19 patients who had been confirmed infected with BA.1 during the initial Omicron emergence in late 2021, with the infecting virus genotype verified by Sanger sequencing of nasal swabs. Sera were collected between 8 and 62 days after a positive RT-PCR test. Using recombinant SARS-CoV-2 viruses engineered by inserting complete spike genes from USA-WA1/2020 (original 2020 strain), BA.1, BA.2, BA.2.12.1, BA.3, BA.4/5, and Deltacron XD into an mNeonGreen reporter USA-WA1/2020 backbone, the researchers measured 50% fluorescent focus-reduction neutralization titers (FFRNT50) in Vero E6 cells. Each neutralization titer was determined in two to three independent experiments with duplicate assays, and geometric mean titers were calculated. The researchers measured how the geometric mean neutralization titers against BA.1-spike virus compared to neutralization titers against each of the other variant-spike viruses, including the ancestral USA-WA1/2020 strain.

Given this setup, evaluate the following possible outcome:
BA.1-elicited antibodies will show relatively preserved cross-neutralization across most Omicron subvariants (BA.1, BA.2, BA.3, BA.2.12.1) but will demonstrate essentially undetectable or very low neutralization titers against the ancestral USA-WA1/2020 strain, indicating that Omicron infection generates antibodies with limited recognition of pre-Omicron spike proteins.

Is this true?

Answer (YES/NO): YES